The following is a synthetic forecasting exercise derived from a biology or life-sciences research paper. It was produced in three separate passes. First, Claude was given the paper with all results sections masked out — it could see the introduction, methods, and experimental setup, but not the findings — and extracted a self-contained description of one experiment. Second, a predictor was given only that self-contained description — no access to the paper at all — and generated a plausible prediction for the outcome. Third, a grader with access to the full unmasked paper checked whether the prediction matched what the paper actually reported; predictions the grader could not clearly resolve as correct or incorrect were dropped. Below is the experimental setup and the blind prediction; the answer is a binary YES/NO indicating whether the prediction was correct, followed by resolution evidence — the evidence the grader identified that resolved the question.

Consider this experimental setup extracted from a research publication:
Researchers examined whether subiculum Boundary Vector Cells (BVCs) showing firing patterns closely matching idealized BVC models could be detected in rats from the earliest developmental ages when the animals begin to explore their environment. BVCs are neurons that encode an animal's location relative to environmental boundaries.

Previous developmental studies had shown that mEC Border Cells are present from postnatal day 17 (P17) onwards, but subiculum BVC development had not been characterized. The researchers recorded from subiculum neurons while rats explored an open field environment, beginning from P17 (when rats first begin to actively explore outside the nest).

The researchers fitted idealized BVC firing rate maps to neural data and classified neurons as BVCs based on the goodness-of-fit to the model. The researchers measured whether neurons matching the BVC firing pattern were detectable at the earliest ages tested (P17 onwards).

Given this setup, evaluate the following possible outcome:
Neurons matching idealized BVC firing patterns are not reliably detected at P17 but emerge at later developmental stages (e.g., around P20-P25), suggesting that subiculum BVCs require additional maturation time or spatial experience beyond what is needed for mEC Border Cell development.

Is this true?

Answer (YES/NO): NO